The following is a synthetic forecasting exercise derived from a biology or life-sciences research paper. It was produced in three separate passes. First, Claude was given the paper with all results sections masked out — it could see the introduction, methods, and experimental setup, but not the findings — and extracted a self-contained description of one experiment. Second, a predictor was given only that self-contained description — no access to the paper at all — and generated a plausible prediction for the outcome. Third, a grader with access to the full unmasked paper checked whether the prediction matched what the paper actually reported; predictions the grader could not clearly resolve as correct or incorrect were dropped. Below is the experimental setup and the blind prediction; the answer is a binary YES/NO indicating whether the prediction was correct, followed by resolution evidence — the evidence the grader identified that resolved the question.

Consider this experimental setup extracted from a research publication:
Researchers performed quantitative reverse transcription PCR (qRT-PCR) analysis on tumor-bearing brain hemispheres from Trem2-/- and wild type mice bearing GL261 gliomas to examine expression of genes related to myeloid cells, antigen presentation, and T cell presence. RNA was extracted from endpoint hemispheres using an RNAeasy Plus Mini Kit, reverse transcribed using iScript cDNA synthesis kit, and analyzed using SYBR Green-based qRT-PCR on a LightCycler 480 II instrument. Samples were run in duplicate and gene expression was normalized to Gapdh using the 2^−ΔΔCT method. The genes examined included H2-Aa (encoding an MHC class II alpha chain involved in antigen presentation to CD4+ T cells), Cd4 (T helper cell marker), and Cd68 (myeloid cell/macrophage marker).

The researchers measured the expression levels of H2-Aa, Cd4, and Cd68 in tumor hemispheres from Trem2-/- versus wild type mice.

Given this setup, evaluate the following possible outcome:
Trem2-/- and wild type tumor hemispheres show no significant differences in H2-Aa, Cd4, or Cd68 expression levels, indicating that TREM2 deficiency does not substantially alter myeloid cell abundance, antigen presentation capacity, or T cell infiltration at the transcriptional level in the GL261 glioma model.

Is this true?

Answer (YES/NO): NO